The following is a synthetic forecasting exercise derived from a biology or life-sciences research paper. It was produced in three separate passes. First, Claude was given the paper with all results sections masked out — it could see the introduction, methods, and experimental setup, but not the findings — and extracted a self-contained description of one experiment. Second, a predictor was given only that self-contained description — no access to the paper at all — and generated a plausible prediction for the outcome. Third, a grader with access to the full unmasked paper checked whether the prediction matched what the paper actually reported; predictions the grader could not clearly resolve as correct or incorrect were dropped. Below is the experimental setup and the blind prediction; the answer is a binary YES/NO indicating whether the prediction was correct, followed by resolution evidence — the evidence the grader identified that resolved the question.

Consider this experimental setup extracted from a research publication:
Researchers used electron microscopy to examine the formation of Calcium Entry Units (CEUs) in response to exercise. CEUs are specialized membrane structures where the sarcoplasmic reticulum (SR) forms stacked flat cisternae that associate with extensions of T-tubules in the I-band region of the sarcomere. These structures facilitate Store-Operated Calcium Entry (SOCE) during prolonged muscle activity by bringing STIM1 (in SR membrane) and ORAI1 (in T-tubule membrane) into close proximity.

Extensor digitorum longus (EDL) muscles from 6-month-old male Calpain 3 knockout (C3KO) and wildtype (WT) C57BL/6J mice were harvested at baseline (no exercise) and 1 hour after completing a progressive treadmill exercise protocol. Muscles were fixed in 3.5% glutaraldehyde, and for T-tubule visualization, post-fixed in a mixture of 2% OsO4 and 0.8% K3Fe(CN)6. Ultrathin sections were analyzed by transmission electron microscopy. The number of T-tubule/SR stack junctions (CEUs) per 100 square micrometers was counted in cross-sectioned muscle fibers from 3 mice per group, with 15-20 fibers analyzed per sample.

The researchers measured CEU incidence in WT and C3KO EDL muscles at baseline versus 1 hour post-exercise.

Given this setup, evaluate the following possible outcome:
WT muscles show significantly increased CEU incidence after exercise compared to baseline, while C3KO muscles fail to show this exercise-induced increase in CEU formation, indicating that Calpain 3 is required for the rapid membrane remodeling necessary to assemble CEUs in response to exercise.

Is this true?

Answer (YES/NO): NO